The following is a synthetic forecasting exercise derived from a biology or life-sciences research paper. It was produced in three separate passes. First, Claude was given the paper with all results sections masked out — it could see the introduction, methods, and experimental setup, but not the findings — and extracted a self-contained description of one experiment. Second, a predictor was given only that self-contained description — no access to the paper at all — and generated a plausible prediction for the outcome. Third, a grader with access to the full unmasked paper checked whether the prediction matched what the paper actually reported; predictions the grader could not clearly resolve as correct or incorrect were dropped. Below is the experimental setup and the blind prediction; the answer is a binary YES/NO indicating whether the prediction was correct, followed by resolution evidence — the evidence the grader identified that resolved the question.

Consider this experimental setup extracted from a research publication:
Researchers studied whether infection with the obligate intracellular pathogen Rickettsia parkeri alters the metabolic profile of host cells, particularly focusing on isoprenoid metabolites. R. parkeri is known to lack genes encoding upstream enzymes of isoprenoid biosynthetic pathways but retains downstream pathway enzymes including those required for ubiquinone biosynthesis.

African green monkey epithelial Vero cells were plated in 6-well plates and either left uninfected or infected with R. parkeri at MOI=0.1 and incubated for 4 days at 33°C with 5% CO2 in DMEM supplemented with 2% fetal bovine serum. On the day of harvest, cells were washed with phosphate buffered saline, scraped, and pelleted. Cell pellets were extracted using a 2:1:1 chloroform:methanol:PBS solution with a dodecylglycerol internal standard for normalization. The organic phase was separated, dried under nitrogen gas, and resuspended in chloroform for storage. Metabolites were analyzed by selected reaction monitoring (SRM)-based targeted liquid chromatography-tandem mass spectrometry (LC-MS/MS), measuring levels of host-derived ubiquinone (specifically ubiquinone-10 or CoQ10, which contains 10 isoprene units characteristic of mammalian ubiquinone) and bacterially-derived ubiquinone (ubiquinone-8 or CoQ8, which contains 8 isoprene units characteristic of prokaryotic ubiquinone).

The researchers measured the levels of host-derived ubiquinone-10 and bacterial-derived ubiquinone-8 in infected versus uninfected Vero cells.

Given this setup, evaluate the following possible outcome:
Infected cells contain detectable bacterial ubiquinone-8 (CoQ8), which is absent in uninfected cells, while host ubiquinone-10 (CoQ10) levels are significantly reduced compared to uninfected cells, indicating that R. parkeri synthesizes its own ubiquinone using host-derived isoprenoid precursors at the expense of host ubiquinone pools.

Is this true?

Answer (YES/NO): NO